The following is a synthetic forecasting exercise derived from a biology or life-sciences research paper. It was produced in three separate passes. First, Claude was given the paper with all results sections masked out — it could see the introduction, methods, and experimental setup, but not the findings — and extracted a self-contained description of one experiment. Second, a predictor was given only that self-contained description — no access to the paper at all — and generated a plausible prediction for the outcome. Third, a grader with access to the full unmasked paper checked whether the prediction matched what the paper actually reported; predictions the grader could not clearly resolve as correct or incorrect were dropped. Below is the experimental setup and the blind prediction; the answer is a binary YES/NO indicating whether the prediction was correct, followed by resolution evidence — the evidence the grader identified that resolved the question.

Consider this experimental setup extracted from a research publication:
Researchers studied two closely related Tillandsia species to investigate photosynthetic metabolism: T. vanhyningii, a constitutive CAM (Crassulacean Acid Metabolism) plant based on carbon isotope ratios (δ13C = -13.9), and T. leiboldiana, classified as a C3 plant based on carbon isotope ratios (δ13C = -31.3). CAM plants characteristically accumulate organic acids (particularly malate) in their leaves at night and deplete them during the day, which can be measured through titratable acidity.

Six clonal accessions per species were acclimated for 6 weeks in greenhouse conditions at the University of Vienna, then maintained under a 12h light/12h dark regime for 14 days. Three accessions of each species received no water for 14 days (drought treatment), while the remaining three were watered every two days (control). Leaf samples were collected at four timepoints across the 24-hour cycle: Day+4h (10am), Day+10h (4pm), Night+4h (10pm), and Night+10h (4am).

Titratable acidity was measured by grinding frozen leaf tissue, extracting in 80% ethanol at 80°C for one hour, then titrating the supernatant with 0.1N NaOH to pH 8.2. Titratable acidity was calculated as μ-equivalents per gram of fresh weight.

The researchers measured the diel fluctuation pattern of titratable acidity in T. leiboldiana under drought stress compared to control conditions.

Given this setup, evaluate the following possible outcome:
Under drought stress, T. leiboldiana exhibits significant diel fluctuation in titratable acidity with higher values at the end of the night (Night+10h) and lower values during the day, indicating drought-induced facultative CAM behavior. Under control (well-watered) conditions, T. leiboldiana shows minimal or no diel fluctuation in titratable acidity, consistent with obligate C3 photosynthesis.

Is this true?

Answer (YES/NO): YES